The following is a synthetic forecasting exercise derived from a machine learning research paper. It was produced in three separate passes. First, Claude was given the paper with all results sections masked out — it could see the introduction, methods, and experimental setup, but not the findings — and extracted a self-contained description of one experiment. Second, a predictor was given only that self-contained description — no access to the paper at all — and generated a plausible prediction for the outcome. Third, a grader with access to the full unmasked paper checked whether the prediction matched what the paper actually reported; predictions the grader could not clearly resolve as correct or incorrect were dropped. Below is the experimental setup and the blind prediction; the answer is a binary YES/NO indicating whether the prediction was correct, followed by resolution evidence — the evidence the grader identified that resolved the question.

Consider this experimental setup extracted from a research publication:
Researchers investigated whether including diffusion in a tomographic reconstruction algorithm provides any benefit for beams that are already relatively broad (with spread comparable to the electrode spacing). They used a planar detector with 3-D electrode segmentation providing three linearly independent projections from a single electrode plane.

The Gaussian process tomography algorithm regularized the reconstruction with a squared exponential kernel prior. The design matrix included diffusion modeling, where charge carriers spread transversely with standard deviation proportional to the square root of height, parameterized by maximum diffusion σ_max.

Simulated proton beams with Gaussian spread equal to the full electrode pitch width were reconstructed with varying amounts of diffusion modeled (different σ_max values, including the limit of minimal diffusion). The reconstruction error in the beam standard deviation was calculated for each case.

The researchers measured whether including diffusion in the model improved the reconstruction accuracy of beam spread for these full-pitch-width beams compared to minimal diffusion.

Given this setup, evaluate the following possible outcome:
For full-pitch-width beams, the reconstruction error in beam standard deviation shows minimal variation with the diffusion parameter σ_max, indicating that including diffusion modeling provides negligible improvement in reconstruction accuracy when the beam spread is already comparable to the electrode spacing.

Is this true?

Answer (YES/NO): NO